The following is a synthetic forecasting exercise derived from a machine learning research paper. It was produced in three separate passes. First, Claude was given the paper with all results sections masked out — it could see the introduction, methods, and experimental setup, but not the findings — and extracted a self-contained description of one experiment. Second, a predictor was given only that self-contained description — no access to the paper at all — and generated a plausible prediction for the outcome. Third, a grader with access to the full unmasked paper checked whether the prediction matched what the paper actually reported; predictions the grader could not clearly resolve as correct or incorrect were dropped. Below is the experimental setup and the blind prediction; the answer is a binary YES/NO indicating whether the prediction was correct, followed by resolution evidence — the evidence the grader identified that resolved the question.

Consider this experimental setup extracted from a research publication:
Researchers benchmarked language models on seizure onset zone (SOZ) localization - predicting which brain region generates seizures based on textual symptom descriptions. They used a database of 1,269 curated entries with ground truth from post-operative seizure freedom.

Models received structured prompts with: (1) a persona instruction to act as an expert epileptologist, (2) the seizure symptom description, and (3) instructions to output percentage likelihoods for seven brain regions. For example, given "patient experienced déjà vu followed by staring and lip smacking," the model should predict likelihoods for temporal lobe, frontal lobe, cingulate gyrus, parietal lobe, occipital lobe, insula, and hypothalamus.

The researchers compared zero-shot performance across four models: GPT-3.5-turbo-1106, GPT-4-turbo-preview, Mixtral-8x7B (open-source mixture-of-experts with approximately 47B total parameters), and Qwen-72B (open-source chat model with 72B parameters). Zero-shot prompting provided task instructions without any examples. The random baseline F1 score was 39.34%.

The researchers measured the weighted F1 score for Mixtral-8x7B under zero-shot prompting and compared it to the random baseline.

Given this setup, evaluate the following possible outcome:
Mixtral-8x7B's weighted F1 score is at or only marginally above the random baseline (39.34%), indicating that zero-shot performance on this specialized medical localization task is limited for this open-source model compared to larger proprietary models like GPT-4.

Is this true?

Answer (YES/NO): NO